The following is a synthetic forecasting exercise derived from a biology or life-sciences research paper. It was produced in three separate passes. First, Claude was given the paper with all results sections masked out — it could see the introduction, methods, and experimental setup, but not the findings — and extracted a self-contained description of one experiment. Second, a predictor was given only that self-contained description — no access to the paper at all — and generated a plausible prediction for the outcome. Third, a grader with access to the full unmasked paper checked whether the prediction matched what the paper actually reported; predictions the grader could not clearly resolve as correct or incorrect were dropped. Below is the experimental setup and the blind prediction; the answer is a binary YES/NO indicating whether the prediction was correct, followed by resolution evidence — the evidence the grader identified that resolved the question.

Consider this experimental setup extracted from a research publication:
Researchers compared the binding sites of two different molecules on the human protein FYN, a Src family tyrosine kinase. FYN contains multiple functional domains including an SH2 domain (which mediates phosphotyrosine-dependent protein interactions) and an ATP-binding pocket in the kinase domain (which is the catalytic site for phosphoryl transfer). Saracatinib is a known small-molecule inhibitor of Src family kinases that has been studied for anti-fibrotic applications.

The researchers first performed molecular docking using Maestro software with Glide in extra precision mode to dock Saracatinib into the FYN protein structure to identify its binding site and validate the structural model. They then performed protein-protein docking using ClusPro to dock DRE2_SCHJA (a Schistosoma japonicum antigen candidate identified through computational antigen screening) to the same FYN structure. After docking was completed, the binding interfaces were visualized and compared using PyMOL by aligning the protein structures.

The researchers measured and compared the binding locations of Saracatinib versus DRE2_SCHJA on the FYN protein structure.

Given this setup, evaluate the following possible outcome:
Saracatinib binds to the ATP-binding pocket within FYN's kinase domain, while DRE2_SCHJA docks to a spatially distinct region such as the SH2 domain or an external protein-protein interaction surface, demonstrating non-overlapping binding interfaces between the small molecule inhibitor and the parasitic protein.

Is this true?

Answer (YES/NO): YES